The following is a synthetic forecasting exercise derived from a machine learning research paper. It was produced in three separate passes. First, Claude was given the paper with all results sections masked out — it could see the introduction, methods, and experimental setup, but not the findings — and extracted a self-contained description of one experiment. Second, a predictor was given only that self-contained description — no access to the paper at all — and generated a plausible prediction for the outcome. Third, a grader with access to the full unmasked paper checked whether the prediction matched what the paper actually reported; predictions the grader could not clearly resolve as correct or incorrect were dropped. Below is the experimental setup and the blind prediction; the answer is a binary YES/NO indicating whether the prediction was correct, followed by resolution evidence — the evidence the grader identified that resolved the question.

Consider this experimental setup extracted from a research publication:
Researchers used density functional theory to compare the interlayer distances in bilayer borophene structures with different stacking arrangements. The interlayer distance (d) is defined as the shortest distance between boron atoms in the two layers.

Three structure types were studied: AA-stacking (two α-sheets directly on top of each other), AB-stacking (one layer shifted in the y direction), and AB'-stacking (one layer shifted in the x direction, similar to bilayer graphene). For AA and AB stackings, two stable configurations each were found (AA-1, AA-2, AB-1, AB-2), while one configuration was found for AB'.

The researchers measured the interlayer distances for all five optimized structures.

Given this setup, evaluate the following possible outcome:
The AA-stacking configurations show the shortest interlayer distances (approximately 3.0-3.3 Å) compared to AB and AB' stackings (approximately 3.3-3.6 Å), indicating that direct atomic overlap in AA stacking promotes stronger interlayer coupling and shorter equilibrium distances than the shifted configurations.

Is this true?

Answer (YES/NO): NO